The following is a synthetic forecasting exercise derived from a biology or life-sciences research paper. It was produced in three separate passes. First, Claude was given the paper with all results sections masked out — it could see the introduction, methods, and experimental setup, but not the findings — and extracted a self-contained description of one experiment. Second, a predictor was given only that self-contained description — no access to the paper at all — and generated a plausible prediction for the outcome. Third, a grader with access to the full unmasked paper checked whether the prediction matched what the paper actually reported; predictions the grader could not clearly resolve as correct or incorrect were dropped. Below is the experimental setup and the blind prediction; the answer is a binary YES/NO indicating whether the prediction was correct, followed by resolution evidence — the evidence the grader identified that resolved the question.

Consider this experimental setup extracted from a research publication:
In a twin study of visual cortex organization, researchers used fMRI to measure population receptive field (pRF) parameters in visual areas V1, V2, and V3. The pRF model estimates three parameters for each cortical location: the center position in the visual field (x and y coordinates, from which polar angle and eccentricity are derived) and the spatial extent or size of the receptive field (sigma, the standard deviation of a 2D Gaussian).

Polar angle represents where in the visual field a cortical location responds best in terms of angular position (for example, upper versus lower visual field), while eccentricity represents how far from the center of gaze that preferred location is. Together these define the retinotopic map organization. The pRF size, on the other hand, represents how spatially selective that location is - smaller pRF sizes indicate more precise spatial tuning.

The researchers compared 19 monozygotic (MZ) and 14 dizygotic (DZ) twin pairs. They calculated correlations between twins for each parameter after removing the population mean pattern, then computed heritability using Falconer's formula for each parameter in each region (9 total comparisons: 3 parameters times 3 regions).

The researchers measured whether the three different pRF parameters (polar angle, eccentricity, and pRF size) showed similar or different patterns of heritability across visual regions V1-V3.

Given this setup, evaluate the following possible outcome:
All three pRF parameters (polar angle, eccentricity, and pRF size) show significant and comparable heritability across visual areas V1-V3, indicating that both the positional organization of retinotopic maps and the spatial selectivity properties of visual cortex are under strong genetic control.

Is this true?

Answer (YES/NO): NO